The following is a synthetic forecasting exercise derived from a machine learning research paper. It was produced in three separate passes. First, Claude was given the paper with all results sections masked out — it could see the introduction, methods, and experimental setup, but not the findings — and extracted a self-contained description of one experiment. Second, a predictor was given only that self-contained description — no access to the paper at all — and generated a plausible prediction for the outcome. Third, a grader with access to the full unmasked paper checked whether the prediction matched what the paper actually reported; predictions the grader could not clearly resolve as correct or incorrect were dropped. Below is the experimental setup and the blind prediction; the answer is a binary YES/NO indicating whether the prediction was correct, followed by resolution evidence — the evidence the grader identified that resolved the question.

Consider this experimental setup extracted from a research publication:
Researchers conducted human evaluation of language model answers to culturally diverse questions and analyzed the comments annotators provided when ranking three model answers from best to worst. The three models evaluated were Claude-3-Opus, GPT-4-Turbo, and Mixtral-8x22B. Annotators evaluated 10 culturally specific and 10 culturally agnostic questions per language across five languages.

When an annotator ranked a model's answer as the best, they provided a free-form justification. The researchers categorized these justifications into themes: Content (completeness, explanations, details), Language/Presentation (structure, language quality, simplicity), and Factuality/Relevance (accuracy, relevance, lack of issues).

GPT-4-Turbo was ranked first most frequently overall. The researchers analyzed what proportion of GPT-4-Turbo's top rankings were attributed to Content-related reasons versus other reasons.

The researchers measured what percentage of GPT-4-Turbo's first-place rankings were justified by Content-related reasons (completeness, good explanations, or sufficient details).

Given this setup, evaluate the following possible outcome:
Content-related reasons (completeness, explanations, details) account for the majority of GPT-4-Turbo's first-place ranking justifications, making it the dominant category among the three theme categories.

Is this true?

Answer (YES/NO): YES